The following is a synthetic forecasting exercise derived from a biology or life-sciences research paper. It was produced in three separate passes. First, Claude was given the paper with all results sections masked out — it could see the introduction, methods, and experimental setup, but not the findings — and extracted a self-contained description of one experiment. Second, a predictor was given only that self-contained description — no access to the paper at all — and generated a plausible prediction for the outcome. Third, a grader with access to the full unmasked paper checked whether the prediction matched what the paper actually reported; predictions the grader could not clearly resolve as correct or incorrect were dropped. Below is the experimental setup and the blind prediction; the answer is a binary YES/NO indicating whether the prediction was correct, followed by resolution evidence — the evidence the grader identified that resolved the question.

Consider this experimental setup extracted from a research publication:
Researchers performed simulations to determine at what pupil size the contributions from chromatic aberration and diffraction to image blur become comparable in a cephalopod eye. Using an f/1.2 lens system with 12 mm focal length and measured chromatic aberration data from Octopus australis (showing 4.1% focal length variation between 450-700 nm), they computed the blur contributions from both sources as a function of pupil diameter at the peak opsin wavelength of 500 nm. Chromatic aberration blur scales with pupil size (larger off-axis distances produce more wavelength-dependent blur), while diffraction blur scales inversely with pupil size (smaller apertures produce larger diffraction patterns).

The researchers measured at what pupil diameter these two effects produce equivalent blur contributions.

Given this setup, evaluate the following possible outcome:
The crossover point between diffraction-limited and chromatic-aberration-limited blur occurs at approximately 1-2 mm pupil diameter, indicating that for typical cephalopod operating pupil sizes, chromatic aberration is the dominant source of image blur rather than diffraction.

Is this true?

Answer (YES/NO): YES